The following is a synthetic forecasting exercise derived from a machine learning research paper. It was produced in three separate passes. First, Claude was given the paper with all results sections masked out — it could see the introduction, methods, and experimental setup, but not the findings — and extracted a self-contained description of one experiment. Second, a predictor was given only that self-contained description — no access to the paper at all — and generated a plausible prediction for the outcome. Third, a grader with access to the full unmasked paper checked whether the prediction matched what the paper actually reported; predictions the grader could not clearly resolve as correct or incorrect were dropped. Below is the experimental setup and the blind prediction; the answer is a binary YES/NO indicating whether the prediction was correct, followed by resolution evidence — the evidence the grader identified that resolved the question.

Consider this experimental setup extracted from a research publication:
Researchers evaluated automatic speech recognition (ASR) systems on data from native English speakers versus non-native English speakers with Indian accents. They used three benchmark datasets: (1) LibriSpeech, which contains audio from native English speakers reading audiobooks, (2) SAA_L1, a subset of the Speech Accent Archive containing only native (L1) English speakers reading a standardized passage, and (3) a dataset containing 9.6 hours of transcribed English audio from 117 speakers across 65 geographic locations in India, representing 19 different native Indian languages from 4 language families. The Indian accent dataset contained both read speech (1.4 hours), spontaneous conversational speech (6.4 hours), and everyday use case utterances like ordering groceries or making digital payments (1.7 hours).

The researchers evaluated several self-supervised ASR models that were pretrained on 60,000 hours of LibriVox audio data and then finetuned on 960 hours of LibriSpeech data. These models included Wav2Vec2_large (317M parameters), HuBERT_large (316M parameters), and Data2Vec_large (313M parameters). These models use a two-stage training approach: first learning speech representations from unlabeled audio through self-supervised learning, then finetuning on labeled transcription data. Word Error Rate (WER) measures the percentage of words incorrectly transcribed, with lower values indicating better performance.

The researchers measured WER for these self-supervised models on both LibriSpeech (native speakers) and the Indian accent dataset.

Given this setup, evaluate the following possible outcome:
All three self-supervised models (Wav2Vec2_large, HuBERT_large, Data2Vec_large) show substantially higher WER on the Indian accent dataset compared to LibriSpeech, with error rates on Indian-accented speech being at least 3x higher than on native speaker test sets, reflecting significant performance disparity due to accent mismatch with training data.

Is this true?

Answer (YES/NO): YES